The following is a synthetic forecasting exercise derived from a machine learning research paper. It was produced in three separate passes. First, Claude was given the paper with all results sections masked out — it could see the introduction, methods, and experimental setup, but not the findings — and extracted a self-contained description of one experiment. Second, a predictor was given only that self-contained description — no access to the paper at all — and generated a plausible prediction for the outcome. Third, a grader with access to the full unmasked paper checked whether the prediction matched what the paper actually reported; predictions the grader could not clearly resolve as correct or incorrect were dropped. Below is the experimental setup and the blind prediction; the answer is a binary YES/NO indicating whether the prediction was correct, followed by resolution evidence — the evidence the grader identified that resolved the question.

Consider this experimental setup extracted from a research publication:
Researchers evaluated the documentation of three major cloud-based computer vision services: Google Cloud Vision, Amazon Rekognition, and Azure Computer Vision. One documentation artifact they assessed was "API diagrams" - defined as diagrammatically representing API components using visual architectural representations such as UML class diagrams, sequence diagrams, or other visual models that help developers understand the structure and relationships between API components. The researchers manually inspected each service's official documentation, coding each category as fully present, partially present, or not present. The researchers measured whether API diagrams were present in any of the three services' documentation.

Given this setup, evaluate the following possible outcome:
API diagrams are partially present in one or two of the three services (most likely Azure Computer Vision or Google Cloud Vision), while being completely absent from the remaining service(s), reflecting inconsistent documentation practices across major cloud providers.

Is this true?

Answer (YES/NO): NO